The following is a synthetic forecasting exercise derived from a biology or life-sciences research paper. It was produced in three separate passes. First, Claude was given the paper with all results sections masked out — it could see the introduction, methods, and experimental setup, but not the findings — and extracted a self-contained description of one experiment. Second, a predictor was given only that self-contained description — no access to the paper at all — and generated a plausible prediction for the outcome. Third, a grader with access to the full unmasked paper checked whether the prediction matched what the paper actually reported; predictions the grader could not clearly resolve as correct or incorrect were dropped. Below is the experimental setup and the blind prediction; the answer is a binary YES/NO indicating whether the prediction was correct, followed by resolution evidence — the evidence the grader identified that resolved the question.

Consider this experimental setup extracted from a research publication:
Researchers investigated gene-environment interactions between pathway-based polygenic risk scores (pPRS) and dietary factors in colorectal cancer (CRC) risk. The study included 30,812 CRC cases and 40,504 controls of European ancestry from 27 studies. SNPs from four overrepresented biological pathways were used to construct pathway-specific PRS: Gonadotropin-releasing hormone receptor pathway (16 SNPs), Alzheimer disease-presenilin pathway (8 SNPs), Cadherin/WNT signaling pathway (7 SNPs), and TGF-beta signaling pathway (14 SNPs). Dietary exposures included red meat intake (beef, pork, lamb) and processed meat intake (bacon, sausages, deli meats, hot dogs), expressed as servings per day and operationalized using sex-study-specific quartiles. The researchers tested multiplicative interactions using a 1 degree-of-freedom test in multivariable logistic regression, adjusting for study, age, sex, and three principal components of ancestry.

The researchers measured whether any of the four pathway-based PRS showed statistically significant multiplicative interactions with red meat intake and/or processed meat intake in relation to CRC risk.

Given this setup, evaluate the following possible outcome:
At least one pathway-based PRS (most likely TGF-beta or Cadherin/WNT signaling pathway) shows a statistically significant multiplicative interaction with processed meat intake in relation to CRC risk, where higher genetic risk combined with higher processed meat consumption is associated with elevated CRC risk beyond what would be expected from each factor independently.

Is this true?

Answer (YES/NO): NO